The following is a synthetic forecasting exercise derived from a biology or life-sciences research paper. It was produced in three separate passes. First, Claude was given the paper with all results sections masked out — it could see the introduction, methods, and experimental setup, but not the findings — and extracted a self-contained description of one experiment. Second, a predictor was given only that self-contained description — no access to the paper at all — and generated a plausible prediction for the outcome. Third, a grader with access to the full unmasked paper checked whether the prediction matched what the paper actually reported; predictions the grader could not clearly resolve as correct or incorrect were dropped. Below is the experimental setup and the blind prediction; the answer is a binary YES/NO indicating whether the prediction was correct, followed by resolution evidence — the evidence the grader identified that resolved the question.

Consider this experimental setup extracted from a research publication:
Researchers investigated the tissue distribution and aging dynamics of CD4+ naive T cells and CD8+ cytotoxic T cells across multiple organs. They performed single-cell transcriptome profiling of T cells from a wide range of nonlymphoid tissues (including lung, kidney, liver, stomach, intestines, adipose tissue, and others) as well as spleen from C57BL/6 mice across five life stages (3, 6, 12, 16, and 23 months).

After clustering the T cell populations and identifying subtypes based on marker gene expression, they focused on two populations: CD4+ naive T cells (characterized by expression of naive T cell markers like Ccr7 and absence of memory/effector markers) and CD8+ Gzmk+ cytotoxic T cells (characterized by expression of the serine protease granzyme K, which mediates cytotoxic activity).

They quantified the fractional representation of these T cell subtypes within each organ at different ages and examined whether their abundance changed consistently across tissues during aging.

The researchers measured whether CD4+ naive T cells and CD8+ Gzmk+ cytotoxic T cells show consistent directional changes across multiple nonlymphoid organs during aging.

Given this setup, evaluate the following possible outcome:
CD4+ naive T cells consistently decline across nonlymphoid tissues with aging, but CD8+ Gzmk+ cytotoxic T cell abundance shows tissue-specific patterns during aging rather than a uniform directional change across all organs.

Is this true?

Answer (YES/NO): YES